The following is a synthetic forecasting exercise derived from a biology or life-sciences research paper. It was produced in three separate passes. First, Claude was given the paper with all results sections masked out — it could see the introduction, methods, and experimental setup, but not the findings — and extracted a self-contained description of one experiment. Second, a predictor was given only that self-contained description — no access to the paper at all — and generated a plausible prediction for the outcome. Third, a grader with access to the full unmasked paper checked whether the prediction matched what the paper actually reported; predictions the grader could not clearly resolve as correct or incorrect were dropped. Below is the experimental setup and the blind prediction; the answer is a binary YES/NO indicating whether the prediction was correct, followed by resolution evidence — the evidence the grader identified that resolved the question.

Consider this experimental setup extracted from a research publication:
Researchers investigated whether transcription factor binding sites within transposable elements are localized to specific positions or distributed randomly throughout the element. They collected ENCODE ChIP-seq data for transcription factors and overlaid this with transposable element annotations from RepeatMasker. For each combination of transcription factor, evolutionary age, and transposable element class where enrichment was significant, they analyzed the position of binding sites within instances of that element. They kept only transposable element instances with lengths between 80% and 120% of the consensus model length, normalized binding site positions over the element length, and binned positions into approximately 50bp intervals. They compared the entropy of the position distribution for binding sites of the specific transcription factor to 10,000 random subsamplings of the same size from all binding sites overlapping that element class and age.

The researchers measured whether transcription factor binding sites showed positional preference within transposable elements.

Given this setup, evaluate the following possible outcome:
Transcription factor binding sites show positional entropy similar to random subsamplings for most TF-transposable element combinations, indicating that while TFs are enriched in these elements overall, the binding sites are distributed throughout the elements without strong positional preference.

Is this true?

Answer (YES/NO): NO